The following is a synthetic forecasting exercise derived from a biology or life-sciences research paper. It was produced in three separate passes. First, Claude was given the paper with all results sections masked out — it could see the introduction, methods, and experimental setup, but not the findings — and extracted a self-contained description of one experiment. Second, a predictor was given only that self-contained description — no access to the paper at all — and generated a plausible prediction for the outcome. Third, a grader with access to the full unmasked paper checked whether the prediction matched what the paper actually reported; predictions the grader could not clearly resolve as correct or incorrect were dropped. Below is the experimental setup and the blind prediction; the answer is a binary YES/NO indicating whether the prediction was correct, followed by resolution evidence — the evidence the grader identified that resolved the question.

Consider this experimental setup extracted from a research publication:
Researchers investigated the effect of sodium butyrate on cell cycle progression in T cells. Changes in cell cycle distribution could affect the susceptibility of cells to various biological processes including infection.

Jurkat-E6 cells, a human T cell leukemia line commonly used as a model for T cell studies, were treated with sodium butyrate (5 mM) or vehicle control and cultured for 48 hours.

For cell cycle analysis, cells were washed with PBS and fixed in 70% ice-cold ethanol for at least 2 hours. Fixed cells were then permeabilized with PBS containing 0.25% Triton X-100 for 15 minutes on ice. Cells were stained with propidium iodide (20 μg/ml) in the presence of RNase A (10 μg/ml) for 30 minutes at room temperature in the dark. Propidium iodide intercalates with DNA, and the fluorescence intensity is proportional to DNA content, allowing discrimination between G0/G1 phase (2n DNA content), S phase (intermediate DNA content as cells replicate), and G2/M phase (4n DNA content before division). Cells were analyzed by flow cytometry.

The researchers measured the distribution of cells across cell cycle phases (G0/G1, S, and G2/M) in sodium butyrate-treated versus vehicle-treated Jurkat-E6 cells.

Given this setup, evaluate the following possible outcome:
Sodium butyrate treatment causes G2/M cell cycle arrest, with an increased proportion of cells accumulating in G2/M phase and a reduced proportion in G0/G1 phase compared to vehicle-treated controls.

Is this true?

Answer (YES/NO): NO